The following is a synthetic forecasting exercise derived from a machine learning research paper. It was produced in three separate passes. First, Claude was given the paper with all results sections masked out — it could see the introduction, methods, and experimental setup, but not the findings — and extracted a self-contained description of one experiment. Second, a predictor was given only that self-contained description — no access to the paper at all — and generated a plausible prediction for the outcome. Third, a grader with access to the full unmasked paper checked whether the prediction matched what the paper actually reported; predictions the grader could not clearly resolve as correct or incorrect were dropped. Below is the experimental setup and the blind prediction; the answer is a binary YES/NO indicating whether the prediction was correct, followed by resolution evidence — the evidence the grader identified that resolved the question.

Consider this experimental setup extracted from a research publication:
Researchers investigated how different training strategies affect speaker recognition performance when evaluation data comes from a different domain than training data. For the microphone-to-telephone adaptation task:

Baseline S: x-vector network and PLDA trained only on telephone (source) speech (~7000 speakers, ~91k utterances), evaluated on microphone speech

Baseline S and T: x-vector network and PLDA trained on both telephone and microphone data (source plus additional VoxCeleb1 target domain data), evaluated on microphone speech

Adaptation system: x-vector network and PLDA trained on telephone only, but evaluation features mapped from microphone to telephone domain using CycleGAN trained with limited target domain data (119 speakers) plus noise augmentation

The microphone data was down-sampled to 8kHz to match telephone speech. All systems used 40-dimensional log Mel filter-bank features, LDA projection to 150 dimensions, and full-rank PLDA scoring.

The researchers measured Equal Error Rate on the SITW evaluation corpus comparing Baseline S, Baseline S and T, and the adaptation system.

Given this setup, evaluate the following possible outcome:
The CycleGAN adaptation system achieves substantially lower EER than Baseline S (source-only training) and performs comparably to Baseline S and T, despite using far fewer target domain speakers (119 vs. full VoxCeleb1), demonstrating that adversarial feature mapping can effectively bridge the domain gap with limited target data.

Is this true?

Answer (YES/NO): NO